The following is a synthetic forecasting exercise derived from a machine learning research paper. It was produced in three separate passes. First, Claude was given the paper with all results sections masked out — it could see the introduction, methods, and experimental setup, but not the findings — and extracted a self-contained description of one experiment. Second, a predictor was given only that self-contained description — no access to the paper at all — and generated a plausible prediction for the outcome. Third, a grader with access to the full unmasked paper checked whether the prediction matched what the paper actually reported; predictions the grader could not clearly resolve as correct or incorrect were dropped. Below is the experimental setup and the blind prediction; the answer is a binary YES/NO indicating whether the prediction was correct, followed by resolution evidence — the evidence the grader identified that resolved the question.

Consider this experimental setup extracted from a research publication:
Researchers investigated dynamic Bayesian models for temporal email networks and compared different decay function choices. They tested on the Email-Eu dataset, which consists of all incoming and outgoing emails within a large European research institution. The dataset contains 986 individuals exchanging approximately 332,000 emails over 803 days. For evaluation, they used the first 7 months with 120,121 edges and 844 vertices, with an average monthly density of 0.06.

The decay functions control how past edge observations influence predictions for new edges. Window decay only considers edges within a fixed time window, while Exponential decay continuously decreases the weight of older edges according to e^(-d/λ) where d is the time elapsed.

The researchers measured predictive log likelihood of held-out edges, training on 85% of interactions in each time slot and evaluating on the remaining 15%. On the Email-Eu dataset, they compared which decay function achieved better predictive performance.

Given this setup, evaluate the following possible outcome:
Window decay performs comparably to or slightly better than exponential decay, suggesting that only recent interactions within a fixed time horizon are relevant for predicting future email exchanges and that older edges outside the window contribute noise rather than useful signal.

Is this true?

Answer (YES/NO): NO